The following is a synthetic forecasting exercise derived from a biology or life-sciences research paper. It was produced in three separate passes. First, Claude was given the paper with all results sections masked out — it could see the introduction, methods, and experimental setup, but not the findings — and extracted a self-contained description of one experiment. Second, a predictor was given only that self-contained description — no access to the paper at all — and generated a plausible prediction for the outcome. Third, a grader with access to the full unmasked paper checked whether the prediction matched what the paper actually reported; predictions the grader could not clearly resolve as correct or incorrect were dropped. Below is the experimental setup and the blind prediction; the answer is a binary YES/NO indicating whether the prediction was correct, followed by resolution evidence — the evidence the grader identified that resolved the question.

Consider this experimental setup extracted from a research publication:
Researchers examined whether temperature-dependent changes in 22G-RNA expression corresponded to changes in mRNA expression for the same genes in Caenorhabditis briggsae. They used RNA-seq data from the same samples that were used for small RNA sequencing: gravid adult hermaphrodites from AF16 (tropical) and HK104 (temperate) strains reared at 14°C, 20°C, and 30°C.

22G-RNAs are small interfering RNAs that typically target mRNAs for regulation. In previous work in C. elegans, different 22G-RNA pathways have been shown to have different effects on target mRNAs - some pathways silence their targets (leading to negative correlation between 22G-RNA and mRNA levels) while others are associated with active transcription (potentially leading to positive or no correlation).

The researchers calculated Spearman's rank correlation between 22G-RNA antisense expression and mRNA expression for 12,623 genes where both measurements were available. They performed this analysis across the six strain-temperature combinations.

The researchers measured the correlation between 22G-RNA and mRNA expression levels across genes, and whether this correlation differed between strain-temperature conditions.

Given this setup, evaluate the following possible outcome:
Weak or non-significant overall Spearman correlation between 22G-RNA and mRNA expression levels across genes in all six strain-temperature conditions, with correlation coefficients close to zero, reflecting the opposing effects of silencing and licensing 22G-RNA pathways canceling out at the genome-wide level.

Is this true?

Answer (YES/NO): NO